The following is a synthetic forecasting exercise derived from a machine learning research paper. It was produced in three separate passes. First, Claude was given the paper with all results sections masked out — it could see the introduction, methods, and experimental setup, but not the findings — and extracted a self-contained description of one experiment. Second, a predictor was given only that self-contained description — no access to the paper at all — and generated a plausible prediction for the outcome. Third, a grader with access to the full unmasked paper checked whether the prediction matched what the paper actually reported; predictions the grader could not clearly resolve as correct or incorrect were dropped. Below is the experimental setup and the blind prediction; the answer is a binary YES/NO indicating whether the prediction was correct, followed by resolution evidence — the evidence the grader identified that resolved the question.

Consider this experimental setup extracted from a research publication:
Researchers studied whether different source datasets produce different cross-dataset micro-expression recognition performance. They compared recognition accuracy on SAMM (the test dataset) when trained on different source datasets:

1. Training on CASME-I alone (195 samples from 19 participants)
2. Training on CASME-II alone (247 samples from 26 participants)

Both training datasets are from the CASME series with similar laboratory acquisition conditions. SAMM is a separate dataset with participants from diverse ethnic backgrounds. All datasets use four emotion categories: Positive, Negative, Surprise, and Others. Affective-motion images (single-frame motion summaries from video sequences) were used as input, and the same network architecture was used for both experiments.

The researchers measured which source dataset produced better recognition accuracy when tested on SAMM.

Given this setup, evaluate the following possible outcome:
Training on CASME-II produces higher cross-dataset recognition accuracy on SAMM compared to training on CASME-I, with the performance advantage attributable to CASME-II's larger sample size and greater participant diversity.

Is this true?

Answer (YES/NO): NO